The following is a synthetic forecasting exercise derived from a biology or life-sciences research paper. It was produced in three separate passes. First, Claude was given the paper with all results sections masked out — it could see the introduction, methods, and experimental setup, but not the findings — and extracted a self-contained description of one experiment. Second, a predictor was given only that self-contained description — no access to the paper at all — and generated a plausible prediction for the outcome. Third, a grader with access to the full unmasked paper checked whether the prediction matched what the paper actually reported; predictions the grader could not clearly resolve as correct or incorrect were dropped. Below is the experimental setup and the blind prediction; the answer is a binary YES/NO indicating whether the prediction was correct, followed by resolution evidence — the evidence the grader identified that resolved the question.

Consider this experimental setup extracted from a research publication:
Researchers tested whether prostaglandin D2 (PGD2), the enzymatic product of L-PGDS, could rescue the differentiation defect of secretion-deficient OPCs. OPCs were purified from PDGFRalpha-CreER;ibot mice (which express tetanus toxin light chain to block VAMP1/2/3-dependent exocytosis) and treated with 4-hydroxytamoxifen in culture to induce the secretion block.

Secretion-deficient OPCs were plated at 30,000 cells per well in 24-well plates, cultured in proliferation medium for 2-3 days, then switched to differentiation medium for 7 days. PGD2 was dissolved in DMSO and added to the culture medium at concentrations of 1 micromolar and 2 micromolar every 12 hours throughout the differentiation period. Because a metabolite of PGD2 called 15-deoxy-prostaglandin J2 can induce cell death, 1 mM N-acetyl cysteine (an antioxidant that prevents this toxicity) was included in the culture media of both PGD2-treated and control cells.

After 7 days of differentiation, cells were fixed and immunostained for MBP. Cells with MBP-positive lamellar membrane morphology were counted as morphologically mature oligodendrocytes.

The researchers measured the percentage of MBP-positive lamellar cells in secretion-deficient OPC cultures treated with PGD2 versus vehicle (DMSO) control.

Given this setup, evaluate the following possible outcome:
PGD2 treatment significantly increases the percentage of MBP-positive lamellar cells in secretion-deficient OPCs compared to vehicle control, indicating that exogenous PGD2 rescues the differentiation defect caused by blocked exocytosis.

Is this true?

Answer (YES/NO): YES